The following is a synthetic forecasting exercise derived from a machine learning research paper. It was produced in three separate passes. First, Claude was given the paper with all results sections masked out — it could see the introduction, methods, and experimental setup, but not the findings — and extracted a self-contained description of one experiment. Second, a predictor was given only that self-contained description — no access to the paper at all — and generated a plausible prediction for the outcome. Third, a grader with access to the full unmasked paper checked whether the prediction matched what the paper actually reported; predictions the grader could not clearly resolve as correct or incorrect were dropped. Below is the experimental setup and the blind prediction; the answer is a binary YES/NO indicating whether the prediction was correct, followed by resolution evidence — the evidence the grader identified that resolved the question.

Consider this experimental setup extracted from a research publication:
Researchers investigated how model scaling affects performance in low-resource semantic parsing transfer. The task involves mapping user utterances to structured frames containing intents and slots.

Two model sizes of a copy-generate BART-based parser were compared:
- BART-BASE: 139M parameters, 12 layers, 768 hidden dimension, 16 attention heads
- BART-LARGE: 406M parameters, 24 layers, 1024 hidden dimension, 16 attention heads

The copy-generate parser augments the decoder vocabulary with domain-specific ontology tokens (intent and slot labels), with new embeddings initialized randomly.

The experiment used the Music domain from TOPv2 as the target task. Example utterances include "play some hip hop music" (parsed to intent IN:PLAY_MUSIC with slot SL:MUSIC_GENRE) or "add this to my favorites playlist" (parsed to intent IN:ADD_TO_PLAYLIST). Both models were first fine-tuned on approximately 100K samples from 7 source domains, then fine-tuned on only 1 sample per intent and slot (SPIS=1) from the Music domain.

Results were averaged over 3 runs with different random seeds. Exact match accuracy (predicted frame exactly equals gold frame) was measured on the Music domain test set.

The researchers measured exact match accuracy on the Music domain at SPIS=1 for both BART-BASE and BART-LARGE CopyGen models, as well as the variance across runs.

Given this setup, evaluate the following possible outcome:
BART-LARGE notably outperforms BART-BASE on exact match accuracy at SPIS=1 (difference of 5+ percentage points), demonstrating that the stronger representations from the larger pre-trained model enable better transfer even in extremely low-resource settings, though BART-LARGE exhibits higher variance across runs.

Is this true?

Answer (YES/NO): NO